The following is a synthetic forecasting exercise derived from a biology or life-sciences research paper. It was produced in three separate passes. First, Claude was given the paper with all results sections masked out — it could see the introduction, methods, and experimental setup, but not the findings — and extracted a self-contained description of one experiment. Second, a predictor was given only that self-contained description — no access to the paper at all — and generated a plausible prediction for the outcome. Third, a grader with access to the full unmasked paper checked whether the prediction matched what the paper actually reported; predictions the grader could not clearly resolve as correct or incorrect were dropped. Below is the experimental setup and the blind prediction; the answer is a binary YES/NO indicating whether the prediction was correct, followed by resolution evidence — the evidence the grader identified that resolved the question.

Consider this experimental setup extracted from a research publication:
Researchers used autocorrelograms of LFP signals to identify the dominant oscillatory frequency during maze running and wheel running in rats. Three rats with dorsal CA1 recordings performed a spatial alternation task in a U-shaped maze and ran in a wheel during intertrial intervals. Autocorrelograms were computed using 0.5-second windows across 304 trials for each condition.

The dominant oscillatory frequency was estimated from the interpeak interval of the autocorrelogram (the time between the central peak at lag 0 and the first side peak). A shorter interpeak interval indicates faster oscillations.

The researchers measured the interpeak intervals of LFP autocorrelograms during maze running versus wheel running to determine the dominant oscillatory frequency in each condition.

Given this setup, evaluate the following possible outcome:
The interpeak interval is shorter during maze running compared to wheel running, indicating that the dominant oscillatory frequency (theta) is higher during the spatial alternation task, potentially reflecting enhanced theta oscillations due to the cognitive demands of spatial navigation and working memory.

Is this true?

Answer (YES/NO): NO